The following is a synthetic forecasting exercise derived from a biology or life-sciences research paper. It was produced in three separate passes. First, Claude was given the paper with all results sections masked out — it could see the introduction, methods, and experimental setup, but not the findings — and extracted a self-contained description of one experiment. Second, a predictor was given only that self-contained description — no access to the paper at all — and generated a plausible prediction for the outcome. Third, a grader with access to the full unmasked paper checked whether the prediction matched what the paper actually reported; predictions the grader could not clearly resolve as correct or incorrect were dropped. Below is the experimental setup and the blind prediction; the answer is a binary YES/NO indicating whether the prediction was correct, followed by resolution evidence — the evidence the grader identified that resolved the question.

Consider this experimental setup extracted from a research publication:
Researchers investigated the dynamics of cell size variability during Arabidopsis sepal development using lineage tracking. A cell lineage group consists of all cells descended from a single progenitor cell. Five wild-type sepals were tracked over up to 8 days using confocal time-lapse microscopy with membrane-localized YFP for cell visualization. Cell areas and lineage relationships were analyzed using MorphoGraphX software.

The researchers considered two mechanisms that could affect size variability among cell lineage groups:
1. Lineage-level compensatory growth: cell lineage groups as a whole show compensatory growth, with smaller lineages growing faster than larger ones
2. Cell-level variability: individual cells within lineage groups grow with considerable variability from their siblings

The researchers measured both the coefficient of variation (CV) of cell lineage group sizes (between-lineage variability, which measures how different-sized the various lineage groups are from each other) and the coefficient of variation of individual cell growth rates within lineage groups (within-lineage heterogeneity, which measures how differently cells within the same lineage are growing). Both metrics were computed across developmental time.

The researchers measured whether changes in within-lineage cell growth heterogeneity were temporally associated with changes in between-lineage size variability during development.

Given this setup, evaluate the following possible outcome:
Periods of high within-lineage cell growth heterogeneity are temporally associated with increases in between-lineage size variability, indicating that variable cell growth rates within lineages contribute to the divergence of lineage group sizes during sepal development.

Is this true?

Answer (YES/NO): NO